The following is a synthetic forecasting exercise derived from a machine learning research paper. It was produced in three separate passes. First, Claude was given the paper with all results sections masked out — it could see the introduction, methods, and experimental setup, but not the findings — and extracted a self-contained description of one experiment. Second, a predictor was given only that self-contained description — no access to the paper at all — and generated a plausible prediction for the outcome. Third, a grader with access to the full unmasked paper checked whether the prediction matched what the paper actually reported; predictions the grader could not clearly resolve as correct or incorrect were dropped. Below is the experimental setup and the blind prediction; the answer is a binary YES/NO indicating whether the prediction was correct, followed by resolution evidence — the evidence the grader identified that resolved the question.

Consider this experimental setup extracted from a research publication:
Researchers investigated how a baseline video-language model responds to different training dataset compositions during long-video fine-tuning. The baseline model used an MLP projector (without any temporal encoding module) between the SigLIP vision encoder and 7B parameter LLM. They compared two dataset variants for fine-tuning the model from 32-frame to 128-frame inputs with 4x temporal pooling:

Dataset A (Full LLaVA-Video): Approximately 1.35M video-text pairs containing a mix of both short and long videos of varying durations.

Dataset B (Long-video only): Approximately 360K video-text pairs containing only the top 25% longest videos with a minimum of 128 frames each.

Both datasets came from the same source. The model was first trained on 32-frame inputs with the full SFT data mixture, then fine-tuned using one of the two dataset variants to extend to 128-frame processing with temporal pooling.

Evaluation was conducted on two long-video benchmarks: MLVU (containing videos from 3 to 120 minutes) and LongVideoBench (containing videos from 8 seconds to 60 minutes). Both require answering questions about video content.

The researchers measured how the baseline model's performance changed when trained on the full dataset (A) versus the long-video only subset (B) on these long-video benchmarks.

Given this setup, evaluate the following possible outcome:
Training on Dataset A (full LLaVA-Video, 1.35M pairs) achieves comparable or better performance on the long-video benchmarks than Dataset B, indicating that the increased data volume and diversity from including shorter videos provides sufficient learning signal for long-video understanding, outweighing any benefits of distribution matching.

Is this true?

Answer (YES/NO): NO